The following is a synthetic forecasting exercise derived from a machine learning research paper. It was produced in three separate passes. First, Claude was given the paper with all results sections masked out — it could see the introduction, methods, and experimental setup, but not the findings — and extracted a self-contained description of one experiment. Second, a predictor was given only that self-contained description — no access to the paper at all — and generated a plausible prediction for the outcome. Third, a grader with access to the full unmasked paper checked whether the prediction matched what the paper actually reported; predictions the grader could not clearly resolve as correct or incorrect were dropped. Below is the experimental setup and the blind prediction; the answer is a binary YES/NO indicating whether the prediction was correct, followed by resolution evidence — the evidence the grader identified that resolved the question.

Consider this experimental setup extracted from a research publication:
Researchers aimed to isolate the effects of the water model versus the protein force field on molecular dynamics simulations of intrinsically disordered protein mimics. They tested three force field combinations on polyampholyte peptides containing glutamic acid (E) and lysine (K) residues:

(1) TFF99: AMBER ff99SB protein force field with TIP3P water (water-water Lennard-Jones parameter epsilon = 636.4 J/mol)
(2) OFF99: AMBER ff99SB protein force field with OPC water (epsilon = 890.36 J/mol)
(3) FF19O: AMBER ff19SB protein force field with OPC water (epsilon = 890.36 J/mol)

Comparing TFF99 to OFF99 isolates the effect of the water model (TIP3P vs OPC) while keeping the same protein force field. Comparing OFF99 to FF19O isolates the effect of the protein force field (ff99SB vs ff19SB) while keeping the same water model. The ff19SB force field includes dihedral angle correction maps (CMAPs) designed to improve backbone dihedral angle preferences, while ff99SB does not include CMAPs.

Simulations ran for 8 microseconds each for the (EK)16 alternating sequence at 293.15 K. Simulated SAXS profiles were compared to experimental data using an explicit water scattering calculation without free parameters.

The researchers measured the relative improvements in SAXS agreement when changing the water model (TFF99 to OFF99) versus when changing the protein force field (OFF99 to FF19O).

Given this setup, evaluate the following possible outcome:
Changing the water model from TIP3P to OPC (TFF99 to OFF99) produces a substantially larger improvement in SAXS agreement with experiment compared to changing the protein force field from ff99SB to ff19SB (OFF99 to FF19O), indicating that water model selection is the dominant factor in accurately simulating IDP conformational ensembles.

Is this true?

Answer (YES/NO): NO